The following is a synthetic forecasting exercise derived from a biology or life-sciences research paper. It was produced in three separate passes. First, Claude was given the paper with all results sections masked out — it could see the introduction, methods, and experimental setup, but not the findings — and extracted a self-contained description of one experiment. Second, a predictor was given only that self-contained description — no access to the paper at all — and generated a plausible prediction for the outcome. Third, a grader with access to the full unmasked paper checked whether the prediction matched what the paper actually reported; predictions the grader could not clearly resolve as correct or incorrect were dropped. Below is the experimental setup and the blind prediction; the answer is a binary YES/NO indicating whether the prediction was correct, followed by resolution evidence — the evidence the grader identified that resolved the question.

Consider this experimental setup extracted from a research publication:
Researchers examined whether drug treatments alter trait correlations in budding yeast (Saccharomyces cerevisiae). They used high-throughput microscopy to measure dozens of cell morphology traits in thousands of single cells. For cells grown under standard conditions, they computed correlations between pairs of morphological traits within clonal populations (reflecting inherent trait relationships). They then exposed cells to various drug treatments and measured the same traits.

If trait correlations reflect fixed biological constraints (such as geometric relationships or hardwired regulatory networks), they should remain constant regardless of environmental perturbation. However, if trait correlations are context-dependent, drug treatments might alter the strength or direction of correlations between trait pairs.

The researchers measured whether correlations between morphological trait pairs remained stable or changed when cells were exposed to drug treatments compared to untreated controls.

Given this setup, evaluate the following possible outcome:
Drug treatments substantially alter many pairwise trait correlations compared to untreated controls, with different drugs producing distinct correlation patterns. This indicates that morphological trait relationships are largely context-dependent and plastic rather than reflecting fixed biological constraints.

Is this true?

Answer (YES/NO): NO